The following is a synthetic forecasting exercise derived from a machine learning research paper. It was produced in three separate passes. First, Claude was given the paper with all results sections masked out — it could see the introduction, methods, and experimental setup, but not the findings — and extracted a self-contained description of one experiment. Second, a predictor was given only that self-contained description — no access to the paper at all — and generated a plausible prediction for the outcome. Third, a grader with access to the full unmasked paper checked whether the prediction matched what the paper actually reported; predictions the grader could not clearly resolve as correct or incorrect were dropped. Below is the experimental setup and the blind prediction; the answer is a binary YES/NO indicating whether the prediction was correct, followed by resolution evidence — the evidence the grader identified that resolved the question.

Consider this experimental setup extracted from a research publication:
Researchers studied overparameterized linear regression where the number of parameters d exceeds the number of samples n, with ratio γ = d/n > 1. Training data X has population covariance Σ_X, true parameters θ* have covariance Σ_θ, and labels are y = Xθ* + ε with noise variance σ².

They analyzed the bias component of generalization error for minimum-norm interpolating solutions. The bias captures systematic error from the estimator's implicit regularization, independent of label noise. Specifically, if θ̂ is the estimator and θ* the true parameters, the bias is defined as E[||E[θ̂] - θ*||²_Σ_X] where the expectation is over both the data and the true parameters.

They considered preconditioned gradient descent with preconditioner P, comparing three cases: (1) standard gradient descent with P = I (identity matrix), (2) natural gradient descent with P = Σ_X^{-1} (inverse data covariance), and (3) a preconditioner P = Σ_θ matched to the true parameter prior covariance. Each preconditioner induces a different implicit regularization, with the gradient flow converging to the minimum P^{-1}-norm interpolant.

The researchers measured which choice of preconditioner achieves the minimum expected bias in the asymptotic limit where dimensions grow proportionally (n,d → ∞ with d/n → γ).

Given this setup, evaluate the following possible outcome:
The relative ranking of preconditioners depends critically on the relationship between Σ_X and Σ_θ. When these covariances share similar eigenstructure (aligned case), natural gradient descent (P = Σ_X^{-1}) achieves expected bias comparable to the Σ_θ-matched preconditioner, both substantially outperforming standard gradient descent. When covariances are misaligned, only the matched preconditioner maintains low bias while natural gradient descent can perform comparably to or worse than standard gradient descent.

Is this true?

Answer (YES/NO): NO